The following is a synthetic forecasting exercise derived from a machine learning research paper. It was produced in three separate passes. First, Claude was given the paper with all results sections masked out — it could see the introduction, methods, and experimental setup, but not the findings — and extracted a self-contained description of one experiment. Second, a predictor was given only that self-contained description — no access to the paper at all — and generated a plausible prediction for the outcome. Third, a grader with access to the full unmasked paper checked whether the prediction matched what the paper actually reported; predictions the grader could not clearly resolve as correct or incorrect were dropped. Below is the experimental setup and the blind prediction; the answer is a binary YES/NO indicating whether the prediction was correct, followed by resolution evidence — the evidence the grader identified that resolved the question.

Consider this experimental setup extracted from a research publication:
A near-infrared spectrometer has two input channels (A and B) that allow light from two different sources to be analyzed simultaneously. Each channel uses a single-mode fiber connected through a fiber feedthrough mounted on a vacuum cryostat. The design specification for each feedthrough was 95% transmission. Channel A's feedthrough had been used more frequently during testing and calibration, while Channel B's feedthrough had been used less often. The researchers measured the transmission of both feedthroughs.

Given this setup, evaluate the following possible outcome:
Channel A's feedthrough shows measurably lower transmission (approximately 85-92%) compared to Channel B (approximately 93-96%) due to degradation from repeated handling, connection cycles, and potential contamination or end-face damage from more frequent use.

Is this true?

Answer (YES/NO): NO